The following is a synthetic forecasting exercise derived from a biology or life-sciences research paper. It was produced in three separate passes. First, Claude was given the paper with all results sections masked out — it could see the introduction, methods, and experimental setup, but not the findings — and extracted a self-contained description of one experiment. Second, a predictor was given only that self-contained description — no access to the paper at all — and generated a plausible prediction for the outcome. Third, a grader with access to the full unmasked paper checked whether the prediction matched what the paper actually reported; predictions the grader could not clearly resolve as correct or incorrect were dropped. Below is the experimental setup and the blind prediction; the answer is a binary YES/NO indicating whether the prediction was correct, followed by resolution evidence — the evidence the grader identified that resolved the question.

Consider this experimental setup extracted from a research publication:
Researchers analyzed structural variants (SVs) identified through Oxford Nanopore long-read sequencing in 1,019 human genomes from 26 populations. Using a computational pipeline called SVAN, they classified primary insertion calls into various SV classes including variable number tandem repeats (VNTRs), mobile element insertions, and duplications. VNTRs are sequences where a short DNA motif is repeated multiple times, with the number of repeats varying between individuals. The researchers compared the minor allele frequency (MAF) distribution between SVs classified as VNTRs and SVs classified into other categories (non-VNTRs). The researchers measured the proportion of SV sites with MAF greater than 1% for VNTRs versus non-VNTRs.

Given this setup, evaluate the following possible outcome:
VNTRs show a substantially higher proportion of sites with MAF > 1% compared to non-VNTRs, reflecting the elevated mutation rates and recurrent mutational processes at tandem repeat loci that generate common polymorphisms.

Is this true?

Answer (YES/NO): YES